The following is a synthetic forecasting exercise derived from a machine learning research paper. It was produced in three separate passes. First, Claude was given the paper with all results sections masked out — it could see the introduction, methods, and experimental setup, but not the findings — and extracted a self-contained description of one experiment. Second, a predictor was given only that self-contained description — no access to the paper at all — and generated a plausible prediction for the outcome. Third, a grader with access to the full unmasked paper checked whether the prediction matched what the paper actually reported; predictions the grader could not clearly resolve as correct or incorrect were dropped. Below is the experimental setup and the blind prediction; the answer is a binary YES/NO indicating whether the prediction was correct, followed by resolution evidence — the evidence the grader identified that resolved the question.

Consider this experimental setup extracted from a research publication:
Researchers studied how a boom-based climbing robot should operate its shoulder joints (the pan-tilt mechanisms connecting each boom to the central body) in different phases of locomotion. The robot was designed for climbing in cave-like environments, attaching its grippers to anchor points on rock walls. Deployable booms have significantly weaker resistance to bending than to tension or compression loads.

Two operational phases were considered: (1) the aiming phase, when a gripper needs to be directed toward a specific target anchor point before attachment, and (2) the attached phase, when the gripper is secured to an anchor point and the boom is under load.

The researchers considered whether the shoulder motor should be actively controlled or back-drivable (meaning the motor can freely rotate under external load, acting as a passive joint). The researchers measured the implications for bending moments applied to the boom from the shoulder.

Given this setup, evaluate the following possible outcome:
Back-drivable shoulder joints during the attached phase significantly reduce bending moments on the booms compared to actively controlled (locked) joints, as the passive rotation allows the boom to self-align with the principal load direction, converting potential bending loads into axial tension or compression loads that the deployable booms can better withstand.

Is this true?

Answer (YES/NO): YES